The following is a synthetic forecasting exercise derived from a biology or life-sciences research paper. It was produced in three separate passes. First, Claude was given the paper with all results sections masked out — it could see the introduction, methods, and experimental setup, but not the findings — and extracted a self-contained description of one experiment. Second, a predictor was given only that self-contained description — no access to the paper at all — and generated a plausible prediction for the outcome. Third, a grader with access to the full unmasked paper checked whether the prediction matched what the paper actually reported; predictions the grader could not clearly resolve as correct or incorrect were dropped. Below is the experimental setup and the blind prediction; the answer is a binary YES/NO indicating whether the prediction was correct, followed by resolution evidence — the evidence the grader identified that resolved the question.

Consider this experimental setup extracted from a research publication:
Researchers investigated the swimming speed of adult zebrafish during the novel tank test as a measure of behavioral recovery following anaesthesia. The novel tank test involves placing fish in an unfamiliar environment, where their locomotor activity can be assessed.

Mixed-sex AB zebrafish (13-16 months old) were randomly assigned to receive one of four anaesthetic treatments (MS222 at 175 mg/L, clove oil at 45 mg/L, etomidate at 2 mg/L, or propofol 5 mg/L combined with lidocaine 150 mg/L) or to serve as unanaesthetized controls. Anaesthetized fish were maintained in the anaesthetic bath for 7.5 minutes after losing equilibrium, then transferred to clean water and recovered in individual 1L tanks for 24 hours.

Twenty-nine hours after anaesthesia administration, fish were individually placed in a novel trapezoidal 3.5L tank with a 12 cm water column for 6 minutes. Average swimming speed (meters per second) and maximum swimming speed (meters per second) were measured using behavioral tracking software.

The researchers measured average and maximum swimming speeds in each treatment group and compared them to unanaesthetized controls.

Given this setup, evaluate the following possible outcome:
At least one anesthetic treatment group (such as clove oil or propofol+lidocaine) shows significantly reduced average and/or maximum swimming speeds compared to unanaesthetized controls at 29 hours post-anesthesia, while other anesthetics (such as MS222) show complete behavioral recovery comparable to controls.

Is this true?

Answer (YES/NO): NO